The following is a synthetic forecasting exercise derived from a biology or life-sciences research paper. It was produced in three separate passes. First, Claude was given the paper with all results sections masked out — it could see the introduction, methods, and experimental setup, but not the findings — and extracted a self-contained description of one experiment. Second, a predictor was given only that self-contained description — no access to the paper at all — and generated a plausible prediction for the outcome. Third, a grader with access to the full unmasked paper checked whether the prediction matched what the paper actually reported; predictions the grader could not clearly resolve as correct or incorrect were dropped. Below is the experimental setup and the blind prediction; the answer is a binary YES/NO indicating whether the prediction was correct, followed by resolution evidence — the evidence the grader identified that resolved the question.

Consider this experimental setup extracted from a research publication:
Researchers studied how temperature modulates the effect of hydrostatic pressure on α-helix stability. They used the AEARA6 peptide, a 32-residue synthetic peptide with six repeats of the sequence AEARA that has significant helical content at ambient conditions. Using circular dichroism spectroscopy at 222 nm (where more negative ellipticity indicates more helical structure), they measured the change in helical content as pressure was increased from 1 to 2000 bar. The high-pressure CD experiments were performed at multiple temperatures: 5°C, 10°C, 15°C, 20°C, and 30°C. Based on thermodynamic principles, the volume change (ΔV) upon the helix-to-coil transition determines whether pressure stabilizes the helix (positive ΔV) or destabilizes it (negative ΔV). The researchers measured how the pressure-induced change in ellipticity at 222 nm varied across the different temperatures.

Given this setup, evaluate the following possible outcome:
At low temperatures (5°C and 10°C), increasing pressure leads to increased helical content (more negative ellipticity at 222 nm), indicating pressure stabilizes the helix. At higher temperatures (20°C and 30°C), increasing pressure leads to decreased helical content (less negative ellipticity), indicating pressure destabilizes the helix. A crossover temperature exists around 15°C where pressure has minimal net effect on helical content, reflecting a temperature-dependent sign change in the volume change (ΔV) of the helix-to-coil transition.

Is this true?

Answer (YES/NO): NO